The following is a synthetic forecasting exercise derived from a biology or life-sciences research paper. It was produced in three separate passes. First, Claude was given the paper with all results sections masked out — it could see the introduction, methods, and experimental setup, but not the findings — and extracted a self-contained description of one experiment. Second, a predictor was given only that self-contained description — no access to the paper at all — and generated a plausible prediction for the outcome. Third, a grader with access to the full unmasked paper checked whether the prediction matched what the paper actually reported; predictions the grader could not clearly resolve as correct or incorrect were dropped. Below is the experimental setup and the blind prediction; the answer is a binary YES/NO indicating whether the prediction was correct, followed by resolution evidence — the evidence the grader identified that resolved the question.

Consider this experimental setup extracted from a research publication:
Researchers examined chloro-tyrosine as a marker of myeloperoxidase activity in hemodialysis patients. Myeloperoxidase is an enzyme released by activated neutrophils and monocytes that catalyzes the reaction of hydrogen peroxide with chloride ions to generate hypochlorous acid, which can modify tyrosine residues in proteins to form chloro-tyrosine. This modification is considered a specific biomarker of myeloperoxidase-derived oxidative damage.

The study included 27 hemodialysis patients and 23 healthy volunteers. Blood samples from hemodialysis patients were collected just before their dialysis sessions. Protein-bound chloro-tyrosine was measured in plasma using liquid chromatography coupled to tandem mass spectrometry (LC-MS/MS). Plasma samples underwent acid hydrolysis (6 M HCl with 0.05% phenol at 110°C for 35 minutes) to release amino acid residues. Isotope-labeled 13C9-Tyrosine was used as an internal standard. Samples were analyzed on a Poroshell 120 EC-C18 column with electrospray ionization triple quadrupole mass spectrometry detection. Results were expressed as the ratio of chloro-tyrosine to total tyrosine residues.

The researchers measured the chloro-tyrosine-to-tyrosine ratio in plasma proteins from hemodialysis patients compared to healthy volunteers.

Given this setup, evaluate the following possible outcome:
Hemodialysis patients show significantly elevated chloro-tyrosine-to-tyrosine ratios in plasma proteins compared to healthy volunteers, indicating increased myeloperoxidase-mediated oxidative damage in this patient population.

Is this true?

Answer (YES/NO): YES